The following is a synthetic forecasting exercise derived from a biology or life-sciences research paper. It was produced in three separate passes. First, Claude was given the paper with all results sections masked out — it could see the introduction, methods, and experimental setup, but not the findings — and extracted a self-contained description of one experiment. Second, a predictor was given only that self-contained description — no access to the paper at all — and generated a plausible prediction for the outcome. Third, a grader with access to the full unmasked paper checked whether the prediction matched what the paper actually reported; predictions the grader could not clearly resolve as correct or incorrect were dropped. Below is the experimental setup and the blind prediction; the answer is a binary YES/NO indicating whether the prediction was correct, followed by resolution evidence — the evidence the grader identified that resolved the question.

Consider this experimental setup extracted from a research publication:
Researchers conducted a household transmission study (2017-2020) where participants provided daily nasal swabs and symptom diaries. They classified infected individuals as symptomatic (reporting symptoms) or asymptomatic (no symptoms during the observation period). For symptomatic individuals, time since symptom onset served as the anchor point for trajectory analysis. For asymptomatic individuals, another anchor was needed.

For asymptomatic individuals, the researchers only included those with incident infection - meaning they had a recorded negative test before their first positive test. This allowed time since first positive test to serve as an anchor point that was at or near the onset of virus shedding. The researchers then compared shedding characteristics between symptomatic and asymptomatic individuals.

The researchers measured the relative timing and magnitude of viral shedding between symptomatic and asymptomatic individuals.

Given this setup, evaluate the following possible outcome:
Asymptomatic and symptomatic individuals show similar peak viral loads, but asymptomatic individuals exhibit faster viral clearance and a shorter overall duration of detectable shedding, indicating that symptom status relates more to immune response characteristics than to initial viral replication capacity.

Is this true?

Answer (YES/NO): NO